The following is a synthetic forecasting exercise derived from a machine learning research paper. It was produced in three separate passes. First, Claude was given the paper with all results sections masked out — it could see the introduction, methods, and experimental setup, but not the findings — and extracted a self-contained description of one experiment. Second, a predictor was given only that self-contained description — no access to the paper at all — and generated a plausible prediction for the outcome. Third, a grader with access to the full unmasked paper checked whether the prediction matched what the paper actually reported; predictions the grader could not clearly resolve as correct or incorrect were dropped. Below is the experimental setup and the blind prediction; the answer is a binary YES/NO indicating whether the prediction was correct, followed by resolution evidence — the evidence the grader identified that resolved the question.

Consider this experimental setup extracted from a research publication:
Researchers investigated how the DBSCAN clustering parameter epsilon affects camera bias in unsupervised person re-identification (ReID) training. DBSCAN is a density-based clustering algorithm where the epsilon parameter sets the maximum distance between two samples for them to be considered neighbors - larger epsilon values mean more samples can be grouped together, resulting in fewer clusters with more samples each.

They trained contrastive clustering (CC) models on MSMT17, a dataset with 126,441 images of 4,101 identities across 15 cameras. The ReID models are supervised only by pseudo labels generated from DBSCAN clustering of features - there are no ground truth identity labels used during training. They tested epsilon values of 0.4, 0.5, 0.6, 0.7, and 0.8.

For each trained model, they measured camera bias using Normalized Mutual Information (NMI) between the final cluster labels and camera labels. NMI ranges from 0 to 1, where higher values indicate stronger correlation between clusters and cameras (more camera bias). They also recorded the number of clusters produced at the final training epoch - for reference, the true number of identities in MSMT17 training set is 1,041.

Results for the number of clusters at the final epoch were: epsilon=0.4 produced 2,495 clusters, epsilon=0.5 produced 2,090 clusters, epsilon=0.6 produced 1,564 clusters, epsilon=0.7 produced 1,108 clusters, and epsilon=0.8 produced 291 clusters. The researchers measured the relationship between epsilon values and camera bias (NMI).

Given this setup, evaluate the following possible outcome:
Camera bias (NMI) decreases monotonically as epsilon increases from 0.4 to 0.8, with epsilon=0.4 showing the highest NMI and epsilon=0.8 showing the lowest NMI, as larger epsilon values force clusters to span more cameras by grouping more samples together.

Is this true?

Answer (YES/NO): NO